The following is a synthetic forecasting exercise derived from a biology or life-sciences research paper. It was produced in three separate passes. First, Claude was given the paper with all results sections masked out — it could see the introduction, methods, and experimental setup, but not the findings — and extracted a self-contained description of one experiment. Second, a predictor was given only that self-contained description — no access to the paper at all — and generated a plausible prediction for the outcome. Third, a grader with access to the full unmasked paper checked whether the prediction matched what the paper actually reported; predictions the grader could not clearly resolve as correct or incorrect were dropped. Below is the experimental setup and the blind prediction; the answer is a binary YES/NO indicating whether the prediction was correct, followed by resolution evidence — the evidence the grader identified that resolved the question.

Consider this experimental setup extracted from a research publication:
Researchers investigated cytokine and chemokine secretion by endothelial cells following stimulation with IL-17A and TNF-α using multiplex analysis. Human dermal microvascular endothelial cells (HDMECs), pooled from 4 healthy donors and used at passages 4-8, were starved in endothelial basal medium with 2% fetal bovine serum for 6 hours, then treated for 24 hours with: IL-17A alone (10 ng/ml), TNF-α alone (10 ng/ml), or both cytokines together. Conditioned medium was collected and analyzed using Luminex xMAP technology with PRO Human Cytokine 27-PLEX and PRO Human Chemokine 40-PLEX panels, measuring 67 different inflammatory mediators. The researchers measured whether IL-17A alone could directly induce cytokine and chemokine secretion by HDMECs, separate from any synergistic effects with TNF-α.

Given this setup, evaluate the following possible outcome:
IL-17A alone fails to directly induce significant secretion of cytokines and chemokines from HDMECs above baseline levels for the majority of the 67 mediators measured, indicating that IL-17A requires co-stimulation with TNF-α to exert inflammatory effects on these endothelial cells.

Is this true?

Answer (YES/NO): NO